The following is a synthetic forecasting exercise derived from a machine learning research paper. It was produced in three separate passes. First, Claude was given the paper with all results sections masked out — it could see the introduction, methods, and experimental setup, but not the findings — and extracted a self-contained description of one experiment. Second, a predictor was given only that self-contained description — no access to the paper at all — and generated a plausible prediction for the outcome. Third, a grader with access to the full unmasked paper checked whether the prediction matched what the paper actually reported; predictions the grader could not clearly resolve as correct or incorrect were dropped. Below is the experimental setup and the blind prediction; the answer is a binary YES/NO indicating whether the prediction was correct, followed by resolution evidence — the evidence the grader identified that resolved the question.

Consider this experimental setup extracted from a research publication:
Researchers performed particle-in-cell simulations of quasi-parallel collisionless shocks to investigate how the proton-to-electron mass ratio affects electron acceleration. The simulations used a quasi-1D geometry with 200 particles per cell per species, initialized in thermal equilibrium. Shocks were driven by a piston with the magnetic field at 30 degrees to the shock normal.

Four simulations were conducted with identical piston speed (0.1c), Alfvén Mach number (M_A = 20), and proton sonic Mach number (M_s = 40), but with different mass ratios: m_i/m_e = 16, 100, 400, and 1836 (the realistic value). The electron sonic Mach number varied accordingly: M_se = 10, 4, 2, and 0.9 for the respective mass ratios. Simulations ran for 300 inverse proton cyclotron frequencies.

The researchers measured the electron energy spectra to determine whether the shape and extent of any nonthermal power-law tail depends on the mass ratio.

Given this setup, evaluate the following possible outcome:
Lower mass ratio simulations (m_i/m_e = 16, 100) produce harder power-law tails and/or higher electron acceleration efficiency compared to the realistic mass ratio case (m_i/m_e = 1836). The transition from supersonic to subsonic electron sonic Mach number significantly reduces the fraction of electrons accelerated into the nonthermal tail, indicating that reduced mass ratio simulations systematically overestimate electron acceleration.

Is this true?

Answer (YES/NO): NO